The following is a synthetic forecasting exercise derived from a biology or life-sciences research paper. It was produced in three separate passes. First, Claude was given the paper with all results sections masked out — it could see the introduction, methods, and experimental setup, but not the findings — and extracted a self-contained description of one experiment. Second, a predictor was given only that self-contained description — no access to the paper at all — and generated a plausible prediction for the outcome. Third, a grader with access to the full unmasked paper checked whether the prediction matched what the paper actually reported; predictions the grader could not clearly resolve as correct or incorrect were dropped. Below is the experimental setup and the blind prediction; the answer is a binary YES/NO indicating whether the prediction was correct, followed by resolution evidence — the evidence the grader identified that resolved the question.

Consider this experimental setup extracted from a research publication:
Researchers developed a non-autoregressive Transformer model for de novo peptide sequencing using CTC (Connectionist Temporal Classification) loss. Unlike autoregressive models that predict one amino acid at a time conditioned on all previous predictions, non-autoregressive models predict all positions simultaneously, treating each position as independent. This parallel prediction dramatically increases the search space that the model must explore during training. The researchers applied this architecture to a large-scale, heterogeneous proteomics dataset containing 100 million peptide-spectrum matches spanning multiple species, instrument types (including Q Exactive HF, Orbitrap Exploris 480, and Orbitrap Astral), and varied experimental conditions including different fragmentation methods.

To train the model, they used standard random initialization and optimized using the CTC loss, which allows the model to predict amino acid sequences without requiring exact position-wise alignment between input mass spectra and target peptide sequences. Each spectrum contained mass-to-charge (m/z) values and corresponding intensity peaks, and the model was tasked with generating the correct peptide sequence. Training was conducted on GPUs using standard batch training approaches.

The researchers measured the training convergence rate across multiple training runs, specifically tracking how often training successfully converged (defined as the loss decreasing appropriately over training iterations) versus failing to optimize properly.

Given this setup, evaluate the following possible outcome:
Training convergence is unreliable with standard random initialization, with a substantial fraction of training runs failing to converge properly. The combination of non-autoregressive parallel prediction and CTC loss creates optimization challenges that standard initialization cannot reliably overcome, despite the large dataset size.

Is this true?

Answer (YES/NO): YES